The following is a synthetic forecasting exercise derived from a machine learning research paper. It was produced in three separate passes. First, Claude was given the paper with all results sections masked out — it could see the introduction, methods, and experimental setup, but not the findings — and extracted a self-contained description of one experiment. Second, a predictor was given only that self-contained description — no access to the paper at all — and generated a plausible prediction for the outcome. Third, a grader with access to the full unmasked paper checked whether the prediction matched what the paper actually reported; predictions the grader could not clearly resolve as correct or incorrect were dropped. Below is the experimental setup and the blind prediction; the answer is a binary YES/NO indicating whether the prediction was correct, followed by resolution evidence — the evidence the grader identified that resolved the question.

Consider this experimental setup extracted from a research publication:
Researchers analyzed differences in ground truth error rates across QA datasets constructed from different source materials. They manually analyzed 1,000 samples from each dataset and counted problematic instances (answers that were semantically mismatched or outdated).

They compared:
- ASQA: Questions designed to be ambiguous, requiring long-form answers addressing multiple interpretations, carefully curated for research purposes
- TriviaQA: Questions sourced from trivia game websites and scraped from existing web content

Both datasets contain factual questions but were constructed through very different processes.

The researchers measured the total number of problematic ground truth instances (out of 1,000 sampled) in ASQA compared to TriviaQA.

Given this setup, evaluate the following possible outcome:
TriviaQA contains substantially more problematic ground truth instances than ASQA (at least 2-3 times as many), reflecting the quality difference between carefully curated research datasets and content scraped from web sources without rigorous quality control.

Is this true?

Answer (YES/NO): NO